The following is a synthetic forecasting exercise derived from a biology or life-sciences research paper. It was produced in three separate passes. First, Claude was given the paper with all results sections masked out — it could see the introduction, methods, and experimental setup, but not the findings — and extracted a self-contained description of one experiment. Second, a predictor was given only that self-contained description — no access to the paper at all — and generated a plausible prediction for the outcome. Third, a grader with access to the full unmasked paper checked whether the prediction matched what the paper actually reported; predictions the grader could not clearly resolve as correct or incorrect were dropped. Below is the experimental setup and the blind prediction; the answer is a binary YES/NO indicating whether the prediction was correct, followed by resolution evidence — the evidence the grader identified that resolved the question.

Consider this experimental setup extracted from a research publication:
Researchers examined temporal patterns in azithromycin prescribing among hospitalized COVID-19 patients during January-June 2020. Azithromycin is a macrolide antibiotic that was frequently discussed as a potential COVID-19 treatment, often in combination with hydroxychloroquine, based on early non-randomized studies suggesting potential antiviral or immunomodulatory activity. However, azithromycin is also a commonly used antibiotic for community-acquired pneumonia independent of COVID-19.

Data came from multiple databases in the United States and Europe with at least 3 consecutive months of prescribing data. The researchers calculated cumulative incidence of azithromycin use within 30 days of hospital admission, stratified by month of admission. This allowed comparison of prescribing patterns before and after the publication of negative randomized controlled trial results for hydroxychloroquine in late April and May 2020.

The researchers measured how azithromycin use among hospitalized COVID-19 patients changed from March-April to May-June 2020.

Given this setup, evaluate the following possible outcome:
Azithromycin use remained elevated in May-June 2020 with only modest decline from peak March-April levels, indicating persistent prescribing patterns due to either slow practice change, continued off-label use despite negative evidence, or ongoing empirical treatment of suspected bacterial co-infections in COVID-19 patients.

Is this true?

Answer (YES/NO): NO